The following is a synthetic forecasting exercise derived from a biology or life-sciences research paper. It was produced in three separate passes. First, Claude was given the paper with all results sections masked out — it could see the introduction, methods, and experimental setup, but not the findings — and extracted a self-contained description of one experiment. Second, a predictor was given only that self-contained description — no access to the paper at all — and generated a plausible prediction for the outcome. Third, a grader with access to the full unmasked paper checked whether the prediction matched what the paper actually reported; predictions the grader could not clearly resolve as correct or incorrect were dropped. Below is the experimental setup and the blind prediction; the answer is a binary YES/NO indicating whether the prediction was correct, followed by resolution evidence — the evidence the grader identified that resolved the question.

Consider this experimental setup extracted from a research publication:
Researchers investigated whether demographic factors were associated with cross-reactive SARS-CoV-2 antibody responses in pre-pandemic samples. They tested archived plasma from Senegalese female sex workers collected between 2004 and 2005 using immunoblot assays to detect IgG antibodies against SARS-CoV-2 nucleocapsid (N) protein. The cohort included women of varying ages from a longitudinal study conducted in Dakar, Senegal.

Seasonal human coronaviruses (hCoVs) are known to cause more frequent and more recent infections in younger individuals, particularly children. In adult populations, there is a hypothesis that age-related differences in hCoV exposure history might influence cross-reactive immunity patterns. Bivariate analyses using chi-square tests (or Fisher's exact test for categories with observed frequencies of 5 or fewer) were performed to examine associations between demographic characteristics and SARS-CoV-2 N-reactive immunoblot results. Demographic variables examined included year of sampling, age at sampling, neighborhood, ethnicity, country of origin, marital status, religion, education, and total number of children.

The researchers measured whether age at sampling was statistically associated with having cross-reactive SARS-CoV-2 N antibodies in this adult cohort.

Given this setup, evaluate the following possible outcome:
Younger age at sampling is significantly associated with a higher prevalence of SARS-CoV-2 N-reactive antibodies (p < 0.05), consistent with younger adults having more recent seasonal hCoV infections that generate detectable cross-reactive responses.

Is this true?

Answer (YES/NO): NO